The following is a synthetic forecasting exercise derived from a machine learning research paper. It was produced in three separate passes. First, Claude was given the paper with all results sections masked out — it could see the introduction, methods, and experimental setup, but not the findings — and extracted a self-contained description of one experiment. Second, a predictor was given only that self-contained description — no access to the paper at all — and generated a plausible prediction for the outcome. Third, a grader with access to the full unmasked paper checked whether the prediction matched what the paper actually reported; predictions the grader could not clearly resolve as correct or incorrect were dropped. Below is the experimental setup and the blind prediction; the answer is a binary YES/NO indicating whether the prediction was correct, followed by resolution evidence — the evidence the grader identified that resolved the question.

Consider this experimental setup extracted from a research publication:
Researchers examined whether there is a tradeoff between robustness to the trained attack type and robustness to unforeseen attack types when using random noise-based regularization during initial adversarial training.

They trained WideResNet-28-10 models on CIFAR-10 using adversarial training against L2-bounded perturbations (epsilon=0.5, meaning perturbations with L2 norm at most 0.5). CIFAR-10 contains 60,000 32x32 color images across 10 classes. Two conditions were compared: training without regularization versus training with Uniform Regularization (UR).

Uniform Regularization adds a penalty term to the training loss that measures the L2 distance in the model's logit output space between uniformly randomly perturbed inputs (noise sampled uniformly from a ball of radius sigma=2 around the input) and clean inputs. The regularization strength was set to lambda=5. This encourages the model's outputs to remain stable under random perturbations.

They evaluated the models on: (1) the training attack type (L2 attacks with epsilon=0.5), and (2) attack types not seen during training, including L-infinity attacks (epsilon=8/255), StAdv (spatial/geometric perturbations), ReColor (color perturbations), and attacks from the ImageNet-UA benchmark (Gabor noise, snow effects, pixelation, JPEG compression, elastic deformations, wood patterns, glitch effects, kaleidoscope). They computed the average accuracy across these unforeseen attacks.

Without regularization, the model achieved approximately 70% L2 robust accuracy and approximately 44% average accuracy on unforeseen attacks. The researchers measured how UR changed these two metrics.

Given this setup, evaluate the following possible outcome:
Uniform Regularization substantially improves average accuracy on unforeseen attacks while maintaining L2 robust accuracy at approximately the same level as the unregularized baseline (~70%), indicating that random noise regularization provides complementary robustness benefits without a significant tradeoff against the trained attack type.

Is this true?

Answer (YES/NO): NO